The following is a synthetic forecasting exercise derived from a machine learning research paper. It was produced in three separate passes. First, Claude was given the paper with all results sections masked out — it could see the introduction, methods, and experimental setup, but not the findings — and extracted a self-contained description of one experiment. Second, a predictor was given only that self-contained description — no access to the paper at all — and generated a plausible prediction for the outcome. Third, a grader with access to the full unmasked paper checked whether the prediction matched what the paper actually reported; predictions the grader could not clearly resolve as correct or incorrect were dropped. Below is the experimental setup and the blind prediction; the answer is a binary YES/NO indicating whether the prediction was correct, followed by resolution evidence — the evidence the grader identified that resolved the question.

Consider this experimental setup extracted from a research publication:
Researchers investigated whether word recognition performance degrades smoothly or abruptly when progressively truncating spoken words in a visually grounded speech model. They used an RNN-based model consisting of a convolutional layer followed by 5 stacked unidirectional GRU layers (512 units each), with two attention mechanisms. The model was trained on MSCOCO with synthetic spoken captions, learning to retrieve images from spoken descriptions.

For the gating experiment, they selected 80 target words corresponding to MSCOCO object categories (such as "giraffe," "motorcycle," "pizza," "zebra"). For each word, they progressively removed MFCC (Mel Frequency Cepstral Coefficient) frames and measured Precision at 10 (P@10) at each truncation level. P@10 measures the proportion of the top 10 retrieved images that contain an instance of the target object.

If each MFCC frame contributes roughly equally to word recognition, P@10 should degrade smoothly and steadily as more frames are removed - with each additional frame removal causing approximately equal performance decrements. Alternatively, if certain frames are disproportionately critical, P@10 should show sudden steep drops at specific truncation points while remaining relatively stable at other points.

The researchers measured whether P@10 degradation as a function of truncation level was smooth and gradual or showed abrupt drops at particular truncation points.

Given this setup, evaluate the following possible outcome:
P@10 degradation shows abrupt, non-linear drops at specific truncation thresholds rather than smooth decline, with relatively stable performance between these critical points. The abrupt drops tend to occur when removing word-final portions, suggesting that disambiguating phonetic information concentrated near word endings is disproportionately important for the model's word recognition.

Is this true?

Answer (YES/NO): NO